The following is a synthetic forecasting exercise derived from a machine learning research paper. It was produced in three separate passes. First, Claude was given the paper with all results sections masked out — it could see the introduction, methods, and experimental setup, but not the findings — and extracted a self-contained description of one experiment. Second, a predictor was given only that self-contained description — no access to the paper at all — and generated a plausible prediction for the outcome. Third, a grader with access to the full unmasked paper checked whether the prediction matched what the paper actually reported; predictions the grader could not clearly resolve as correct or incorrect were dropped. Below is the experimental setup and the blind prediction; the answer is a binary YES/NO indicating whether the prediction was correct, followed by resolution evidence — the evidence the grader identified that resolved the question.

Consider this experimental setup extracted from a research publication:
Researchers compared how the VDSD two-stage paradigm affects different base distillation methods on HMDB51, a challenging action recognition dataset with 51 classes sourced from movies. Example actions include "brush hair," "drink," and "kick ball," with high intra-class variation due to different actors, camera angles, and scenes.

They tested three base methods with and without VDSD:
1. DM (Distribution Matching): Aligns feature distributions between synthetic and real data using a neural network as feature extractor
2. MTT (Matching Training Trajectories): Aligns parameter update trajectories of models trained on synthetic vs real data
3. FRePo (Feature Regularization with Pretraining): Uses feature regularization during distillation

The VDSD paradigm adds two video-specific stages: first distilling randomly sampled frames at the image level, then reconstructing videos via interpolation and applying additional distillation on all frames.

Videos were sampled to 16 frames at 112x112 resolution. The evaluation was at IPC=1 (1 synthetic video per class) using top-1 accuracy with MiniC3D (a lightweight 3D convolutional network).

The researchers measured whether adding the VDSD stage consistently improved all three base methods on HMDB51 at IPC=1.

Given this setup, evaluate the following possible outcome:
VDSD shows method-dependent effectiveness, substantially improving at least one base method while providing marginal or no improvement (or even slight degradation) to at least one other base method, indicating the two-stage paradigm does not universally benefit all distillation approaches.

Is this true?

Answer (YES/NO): YES